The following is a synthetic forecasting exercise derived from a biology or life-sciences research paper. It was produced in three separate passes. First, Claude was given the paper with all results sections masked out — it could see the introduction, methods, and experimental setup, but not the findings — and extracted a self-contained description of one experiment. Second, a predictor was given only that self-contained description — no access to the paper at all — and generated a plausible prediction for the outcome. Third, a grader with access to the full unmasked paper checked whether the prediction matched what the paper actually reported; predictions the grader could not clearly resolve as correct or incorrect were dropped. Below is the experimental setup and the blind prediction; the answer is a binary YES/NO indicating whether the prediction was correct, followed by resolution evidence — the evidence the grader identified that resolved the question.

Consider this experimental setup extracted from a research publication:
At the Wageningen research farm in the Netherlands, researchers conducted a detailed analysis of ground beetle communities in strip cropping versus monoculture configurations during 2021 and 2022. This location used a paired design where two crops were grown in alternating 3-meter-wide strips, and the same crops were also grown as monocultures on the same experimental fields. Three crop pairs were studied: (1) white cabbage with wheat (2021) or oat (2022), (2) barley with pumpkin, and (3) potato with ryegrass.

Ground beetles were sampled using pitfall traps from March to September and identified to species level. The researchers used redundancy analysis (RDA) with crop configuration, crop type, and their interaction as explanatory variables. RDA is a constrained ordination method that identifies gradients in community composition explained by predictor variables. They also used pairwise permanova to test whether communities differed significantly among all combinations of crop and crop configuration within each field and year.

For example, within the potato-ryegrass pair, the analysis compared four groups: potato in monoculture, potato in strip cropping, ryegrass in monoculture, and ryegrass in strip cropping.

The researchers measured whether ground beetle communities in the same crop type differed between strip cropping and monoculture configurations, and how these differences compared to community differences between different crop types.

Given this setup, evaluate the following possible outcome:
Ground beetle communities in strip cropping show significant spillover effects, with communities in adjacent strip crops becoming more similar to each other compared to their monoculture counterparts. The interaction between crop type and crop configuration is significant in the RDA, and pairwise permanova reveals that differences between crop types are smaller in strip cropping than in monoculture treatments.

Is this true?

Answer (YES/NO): YES